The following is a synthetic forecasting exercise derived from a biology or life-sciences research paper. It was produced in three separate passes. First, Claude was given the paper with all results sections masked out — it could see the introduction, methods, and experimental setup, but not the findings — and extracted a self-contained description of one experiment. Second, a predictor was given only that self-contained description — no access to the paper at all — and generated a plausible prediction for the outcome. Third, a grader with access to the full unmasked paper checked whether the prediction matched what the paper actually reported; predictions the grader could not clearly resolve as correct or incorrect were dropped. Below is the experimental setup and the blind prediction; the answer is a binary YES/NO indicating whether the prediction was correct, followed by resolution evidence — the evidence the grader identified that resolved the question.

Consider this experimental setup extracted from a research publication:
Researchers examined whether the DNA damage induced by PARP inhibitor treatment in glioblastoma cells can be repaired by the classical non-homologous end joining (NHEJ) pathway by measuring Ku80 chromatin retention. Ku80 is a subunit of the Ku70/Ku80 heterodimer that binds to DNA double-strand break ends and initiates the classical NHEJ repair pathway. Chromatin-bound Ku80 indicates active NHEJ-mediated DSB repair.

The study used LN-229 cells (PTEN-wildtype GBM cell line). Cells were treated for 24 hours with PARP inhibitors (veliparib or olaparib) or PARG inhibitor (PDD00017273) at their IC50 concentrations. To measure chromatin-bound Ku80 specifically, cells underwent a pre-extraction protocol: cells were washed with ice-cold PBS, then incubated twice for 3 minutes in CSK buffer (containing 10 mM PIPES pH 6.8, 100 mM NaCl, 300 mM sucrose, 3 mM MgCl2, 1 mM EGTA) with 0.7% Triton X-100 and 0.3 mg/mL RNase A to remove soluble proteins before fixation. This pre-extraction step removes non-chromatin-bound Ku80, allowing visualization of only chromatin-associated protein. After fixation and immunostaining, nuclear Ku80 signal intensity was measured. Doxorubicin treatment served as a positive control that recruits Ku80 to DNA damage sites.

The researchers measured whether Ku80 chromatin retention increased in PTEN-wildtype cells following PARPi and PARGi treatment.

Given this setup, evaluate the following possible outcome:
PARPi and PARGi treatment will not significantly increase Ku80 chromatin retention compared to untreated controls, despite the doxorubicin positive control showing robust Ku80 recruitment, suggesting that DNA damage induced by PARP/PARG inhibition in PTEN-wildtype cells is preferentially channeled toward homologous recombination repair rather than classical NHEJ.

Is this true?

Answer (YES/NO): YES